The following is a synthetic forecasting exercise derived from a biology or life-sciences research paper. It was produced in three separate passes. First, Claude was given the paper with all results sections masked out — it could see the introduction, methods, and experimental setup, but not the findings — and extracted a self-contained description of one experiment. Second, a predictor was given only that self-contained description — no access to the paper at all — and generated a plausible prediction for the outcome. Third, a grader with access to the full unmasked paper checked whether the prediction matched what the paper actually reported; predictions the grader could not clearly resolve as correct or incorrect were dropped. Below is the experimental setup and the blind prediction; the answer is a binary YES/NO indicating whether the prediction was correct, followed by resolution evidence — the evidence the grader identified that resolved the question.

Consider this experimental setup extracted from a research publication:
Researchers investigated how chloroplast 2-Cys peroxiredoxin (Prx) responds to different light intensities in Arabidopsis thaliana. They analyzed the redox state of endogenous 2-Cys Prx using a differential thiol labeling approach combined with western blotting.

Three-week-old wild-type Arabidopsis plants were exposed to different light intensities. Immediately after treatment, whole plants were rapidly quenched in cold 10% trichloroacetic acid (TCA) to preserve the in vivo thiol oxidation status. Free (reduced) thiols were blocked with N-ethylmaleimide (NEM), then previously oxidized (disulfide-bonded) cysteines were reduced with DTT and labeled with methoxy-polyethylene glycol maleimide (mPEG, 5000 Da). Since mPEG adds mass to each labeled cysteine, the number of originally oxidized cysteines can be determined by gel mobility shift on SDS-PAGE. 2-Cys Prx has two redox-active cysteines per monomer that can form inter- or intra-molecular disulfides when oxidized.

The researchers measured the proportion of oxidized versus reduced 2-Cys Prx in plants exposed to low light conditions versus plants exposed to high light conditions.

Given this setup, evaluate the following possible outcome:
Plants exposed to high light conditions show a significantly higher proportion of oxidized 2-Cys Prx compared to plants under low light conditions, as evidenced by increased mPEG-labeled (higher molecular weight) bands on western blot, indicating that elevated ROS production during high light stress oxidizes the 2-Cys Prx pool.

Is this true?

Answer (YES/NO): YES